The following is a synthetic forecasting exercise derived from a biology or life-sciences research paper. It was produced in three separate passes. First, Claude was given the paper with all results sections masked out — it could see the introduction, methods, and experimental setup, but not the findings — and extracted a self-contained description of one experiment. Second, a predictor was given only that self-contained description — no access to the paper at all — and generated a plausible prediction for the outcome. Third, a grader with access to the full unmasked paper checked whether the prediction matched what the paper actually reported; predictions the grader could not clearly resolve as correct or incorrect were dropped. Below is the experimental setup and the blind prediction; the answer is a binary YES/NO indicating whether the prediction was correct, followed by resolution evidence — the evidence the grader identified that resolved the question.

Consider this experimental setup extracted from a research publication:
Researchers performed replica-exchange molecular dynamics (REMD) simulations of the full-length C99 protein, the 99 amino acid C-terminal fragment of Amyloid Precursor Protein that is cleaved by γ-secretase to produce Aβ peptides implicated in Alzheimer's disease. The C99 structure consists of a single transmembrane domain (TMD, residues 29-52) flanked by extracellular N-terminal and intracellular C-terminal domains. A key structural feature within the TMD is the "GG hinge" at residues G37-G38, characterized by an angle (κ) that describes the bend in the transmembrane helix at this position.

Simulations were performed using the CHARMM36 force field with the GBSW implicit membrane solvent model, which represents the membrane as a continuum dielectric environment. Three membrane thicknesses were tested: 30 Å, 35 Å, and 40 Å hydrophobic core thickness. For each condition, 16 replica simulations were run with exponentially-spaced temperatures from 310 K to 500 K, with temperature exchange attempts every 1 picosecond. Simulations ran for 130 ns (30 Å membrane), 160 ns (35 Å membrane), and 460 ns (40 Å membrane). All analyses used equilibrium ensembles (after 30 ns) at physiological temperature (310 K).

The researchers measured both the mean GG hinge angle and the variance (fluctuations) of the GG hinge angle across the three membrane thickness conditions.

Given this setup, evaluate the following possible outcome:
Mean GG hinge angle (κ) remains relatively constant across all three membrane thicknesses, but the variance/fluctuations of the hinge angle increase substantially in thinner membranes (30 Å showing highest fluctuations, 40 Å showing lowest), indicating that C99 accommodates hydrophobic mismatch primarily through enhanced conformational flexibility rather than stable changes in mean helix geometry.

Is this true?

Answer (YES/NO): NO